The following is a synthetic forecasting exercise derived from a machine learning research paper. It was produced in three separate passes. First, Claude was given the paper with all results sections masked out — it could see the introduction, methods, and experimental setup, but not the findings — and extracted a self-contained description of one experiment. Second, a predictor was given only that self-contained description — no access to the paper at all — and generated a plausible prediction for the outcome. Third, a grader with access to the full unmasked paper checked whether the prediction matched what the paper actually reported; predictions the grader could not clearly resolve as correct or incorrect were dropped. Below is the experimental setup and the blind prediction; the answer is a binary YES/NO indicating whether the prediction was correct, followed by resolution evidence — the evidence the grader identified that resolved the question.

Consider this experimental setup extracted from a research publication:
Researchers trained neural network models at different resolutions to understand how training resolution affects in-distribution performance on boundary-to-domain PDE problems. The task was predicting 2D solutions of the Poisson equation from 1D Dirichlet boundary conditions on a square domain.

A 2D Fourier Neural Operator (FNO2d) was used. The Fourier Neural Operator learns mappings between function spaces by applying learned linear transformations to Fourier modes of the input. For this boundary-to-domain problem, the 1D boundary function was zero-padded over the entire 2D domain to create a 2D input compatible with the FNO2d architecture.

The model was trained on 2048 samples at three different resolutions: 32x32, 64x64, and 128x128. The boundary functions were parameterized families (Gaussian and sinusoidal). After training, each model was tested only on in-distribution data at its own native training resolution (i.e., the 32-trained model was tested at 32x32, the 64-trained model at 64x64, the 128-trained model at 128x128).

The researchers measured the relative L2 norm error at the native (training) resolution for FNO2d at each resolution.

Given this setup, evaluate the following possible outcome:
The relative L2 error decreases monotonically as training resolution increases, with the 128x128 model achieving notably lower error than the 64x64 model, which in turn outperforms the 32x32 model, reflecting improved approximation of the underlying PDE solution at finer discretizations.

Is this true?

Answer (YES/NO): NO